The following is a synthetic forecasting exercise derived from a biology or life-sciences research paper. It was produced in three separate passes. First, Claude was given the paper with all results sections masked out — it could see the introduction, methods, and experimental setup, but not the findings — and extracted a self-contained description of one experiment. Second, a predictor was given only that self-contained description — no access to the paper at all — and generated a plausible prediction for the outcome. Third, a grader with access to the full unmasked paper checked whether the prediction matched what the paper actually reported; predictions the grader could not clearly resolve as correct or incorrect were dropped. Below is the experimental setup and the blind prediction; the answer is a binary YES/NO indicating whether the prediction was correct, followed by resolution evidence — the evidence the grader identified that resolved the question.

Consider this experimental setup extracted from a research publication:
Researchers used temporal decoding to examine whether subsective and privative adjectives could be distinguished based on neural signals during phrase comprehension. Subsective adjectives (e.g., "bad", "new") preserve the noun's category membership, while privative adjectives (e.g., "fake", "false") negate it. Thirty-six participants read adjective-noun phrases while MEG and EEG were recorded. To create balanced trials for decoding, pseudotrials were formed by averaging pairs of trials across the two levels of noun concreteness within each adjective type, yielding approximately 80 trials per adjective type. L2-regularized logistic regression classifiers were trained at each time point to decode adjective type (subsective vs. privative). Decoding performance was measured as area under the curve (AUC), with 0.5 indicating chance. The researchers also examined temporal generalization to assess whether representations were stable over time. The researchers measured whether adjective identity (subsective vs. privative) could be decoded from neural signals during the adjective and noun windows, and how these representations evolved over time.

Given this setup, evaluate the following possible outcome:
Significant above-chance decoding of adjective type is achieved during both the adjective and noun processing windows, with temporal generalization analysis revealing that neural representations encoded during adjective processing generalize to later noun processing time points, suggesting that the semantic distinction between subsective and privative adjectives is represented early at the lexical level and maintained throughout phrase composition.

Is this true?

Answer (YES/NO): NO